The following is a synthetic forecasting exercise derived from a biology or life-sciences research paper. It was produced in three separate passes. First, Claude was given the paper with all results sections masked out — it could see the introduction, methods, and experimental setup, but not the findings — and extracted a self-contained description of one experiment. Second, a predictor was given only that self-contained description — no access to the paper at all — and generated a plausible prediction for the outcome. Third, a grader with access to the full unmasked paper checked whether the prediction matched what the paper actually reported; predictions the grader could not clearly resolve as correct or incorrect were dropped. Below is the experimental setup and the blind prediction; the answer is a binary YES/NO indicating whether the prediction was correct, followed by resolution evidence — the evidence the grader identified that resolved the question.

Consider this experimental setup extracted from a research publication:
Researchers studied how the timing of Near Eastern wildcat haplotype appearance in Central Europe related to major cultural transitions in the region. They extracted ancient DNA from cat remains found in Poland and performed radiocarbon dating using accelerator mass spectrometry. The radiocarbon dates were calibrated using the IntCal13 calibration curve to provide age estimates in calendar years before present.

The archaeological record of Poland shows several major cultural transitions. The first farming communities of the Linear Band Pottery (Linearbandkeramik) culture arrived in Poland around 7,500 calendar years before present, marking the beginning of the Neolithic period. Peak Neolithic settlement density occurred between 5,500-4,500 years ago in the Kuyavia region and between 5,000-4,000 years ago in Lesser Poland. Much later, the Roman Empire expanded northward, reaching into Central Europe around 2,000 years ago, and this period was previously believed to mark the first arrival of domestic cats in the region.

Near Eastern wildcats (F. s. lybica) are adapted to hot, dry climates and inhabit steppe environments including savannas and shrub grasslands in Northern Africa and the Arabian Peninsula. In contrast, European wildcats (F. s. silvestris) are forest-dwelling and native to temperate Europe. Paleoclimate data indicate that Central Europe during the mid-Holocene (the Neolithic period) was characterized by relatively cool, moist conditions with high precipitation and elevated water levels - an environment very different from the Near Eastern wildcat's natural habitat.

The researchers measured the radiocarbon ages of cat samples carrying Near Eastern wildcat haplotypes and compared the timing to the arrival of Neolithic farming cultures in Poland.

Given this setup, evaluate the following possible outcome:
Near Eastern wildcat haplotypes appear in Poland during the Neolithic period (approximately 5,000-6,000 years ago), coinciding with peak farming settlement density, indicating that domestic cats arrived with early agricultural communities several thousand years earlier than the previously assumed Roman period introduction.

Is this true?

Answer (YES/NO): YES